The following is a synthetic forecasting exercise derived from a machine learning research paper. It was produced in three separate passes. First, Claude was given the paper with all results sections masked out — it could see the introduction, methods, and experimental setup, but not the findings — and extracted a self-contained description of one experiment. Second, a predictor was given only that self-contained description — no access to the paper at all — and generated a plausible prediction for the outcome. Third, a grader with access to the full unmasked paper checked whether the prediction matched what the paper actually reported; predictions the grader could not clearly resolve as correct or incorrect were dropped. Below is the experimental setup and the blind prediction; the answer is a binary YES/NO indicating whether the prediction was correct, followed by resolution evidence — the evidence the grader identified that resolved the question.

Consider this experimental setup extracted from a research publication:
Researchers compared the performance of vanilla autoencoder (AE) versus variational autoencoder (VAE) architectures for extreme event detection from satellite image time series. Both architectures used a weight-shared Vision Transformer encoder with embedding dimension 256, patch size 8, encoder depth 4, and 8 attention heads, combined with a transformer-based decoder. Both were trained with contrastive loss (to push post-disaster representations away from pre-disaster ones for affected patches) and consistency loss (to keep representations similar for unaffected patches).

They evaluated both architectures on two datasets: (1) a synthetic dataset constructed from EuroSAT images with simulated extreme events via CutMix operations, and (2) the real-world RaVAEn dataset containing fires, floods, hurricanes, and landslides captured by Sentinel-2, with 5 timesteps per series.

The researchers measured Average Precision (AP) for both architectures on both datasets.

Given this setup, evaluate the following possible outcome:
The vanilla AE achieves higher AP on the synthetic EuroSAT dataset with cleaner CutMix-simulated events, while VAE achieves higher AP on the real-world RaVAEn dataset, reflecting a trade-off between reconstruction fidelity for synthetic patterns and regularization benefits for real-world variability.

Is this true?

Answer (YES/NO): YES